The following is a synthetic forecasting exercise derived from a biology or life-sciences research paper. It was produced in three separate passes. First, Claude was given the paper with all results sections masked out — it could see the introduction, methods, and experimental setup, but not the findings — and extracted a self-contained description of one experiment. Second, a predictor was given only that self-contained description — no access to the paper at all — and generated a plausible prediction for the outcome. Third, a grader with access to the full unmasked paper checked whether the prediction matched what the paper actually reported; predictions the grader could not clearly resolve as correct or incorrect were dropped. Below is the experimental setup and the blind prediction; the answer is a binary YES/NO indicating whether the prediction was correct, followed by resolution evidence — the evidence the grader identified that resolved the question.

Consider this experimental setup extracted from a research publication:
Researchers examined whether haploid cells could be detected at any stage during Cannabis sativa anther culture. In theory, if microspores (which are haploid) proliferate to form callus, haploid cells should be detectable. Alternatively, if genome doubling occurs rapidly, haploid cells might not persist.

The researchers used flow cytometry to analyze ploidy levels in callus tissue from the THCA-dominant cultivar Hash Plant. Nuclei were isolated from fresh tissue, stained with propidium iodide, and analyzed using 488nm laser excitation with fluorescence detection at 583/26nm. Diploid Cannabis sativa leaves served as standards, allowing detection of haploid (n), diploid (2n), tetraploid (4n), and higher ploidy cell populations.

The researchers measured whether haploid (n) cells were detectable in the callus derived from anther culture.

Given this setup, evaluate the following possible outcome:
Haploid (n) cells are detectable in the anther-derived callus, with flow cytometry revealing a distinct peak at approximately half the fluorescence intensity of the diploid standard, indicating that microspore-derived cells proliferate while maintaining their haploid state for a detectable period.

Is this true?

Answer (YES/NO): NO